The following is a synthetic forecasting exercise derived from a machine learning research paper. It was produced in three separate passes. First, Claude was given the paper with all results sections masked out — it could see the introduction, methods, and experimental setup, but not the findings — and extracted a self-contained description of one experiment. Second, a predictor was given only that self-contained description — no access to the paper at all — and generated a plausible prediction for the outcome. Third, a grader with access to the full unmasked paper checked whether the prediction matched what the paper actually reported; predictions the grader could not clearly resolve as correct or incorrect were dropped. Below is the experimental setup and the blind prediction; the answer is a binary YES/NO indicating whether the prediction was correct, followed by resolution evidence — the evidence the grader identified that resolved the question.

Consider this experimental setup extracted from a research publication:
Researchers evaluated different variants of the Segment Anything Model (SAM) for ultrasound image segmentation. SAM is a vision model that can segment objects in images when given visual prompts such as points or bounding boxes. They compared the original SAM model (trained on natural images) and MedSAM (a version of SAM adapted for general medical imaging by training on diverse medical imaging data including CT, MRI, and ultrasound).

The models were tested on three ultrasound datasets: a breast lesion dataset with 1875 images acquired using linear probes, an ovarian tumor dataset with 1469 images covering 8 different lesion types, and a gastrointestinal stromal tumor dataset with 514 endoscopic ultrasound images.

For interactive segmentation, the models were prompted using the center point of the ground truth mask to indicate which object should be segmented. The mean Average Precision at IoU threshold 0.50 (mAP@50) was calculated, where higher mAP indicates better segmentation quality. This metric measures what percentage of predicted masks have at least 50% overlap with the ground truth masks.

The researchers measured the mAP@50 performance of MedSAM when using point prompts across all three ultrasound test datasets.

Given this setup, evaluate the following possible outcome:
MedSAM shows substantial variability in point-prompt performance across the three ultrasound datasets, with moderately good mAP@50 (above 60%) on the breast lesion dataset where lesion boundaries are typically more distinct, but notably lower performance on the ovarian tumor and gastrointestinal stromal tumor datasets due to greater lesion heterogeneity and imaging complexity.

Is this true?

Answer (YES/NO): NO